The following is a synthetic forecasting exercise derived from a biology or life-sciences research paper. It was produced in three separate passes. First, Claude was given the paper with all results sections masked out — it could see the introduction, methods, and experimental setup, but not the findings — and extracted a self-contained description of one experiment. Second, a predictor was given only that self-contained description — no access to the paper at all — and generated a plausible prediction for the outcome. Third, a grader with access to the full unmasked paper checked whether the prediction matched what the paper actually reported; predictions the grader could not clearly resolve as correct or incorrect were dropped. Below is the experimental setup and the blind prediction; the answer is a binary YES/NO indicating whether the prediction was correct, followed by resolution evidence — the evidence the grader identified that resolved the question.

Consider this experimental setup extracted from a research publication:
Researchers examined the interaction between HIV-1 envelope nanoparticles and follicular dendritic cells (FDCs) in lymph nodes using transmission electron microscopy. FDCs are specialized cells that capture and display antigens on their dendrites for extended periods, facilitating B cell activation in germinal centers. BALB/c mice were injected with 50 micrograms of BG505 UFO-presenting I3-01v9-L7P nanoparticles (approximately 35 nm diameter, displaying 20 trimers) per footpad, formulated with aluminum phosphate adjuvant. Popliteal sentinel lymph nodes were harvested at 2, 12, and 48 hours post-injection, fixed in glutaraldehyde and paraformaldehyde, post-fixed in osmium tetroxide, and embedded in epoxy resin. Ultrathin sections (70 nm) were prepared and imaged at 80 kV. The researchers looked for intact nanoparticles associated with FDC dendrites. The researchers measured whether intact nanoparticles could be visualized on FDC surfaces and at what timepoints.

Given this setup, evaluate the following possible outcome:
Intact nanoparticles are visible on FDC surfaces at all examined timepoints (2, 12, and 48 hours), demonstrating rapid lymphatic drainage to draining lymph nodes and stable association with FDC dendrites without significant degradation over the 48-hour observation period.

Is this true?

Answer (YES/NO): YES